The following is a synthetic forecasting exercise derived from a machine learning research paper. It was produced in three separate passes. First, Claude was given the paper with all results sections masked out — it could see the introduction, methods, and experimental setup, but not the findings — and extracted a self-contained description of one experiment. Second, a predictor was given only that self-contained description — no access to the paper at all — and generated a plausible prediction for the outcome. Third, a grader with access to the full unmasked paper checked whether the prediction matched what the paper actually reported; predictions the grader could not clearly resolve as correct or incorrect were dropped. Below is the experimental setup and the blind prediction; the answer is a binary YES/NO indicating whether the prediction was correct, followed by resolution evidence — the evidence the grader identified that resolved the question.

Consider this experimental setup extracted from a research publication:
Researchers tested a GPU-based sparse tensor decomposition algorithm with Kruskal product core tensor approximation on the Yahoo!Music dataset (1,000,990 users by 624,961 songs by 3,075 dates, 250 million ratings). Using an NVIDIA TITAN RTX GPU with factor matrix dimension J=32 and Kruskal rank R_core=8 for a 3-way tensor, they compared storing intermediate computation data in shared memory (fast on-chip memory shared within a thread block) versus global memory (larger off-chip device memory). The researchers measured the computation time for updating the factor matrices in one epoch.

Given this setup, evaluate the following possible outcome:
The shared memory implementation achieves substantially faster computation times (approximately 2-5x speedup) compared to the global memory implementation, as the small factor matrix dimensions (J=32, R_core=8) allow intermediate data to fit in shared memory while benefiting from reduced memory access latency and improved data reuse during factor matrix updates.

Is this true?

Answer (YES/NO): NO